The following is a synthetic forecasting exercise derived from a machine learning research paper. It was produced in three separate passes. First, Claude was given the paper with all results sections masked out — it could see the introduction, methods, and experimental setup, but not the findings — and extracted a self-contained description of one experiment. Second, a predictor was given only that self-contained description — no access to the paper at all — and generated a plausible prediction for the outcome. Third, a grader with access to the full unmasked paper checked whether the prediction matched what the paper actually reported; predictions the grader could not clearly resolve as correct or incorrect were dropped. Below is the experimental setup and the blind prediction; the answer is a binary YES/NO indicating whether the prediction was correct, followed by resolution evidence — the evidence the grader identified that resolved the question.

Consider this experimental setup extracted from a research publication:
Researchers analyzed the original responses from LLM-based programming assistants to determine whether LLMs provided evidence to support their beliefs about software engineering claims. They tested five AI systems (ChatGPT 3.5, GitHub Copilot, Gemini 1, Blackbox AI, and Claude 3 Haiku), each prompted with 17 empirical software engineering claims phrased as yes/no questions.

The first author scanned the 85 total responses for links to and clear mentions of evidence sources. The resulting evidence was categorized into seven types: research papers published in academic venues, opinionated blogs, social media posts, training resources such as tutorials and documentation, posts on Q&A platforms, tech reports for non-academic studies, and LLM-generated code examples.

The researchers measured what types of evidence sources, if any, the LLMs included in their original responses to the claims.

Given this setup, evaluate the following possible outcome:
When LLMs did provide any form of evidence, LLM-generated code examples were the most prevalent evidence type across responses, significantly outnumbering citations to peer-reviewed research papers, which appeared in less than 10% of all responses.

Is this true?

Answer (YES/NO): NO